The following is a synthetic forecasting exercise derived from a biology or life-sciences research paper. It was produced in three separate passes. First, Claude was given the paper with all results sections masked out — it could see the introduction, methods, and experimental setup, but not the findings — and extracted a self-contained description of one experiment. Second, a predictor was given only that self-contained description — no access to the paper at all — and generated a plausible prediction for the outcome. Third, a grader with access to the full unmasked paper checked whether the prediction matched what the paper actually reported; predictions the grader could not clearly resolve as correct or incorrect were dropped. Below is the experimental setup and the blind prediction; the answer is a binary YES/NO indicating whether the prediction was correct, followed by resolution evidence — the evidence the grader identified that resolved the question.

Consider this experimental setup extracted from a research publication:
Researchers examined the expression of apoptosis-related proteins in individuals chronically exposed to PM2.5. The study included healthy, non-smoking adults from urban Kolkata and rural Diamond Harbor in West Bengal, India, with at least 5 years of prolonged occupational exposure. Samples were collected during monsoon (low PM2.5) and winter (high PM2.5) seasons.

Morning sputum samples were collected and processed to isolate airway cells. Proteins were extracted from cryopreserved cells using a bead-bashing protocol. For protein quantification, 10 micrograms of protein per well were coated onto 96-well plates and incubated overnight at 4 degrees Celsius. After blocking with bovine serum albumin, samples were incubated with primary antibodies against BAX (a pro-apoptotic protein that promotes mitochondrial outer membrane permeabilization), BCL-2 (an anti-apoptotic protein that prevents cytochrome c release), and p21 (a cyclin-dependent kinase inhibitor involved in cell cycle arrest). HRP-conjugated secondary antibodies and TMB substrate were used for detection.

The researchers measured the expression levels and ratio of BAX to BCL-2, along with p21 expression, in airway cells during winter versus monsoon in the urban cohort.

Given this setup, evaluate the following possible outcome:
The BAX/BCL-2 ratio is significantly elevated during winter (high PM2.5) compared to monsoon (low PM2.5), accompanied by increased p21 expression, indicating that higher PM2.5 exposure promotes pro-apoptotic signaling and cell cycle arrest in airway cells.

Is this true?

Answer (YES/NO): NO